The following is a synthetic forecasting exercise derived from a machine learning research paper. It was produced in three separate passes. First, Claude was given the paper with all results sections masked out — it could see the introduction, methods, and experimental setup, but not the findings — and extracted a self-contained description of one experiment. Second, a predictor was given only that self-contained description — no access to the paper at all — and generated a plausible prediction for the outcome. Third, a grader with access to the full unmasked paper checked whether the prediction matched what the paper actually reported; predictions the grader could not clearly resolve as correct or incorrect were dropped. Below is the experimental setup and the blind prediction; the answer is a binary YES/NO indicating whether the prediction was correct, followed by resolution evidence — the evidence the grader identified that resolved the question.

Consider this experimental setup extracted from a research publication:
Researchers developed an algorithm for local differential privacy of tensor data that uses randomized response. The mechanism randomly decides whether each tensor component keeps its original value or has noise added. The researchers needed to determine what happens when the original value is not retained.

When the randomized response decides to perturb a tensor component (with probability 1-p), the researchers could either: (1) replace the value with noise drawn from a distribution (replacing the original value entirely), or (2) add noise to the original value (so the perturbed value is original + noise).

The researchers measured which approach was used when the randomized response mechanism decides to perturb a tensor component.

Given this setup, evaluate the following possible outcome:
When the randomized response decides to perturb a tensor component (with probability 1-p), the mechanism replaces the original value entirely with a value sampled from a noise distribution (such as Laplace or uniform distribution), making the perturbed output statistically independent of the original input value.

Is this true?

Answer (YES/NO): NO